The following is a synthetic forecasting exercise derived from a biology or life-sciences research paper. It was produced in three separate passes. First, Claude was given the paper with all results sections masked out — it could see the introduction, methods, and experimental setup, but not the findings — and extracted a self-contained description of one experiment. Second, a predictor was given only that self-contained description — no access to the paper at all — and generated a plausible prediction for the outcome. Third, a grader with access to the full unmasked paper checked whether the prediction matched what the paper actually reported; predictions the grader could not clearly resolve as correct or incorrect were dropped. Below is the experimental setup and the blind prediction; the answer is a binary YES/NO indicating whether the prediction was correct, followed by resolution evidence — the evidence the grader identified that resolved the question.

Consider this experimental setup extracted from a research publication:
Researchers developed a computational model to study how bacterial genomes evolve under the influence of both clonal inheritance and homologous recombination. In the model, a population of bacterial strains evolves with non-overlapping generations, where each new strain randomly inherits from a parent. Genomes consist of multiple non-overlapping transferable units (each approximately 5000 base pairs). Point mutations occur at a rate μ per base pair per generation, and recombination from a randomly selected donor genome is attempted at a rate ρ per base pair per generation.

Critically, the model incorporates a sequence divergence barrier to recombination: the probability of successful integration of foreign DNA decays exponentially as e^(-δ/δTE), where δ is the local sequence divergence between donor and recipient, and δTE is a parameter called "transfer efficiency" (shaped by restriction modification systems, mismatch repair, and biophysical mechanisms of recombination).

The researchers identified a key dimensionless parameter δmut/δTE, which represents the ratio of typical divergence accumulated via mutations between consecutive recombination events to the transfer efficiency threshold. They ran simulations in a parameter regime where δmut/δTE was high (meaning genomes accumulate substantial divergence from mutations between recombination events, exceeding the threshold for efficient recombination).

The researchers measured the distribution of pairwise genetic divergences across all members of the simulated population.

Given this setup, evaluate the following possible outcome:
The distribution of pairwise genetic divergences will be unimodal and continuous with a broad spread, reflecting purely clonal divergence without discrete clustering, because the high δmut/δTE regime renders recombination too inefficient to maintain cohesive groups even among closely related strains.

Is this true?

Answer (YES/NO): NO